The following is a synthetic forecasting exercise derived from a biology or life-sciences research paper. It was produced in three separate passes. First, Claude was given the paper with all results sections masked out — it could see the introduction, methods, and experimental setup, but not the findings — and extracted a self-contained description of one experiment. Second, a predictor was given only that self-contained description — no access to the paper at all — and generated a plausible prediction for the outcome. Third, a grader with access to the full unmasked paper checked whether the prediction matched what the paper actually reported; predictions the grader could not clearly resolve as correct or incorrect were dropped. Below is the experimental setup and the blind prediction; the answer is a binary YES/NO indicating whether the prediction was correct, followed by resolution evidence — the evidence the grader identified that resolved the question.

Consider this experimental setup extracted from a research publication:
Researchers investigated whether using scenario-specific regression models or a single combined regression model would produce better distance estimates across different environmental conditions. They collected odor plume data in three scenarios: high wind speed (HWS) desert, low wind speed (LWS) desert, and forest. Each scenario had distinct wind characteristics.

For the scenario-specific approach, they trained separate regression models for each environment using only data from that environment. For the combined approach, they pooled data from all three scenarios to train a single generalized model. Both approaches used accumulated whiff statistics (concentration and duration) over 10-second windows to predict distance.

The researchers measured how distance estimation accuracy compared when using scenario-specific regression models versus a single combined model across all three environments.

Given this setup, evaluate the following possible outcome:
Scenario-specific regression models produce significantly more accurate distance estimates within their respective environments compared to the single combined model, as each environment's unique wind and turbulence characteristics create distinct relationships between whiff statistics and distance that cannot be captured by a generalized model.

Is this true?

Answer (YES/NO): NO